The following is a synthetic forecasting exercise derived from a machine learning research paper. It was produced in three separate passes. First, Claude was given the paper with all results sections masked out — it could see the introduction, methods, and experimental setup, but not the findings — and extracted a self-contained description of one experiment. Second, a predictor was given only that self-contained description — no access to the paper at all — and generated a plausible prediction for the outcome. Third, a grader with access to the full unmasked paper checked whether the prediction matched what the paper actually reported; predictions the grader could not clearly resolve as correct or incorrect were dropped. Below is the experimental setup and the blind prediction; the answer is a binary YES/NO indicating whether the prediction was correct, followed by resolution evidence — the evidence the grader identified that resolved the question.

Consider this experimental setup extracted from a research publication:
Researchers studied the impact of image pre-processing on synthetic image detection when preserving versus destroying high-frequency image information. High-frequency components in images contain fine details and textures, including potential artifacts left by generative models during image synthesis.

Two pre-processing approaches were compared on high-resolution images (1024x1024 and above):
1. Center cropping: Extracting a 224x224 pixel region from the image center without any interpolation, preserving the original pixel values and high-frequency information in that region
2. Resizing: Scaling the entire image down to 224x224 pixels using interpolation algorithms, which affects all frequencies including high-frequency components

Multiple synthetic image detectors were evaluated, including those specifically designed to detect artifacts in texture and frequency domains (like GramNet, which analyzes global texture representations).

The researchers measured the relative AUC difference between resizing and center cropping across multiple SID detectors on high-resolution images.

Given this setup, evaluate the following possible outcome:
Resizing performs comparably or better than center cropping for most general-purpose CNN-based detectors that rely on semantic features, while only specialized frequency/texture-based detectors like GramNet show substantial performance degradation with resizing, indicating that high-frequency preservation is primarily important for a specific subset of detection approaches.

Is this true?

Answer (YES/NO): NO